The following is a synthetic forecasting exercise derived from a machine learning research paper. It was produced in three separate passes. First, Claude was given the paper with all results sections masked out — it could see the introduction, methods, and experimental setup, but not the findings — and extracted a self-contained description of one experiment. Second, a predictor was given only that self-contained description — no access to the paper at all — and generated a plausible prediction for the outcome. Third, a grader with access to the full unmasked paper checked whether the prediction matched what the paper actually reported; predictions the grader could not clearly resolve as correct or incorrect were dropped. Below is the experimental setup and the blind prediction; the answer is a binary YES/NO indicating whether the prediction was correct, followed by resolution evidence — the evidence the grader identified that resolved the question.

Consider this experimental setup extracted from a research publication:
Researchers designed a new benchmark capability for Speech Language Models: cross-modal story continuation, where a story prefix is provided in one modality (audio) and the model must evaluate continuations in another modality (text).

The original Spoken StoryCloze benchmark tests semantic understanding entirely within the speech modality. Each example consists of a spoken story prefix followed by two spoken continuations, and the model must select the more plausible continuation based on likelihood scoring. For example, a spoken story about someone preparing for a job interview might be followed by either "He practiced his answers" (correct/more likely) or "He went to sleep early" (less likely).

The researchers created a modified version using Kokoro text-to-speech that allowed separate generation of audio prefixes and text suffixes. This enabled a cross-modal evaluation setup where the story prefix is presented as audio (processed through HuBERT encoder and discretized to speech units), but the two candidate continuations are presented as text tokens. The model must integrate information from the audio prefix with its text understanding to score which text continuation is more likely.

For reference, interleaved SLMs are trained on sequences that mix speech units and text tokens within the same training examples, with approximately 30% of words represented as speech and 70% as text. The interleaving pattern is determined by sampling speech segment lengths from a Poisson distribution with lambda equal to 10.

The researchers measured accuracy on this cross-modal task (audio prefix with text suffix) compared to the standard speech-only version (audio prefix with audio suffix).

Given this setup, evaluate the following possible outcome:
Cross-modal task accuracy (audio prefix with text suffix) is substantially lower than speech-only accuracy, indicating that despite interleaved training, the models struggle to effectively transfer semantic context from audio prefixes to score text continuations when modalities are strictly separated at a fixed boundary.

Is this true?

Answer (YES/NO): NO